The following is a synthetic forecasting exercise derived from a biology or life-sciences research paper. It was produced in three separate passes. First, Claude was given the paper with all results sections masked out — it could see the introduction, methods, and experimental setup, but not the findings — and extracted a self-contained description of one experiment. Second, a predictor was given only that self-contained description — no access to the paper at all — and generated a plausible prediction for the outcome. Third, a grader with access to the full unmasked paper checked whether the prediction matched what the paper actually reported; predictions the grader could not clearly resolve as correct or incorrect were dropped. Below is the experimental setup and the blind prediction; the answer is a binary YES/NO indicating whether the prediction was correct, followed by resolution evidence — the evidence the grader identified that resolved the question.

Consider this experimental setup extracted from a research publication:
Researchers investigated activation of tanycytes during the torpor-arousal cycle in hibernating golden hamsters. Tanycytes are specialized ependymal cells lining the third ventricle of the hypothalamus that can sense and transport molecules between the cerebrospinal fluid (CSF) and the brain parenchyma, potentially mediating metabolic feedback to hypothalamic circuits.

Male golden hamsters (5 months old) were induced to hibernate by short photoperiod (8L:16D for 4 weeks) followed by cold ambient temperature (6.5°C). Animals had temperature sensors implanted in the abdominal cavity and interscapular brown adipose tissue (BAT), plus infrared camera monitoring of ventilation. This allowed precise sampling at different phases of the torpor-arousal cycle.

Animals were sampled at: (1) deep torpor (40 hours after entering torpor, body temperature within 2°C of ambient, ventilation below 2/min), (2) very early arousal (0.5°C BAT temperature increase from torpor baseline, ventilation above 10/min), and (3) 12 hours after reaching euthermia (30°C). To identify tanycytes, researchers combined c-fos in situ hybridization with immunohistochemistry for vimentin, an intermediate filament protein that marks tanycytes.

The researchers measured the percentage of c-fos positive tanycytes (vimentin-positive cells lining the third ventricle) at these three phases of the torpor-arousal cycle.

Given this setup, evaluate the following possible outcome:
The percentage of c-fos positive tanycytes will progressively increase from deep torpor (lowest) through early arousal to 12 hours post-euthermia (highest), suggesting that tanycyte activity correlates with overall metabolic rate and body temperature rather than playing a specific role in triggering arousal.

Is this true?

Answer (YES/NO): NO